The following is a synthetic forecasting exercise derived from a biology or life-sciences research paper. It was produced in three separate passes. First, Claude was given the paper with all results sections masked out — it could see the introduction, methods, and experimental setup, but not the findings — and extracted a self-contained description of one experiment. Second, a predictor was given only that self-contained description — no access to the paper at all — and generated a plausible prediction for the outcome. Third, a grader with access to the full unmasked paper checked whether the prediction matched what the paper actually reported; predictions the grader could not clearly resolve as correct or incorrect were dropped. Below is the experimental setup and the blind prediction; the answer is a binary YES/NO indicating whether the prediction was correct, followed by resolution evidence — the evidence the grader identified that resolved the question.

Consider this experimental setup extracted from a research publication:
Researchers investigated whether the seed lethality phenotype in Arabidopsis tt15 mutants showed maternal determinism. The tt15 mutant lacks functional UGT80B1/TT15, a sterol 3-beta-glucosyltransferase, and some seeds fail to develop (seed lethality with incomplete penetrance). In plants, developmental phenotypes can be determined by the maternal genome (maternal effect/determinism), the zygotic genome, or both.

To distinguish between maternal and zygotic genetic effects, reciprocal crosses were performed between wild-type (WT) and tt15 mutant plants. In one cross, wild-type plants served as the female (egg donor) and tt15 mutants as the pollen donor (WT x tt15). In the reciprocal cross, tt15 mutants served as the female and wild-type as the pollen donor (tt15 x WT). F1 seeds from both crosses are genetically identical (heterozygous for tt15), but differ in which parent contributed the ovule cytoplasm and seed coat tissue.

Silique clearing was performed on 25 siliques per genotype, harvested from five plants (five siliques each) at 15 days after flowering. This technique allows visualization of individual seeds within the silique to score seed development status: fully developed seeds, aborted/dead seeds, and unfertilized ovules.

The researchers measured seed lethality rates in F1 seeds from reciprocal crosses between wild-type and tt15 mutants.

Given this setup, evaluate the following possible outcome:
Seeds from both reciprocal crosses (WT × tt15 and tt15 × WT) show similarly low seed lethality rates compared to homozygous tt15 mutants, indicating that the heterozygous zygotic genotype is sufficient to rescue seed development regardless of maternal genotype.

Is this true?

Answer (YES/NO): NO